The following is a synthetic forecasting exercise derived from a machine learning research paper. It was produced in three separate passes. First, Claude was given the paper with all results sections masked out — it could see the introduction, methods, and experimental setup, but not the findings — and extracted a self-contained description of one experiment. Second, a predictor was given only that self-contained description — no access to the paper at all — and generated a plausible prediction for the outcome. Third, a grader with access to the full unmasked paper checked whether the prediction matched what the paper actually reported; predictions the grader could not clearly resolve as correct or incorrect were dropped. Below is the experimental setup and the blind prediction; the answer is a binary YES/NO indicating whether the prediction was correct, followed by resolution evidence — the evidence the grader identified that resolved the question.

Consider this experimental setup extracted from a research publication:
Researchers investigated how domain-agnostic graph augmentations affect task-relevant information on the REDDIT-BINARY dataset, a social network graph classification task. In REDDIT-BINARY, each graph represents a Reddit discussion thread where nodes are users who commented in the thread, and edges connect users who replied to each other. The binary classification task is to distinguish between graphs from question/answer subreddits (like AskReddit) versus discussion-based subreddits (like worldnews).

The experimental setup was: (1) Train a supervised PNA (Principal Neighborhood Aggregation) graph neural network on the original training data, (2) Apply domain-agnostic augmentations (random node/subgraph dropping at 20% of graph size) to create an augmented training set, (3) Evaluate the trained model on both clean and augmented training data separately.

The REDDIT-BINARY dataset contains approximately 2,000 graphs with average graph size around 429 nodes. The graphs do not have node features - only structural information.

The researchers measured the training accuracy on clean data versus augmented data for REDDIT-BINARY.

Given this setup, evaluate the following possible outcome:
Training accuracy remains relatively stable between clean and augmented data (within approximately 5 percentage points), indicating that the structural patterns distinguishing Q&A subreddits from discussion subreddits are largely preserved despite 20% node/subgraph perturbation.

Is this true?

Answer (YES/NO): NO